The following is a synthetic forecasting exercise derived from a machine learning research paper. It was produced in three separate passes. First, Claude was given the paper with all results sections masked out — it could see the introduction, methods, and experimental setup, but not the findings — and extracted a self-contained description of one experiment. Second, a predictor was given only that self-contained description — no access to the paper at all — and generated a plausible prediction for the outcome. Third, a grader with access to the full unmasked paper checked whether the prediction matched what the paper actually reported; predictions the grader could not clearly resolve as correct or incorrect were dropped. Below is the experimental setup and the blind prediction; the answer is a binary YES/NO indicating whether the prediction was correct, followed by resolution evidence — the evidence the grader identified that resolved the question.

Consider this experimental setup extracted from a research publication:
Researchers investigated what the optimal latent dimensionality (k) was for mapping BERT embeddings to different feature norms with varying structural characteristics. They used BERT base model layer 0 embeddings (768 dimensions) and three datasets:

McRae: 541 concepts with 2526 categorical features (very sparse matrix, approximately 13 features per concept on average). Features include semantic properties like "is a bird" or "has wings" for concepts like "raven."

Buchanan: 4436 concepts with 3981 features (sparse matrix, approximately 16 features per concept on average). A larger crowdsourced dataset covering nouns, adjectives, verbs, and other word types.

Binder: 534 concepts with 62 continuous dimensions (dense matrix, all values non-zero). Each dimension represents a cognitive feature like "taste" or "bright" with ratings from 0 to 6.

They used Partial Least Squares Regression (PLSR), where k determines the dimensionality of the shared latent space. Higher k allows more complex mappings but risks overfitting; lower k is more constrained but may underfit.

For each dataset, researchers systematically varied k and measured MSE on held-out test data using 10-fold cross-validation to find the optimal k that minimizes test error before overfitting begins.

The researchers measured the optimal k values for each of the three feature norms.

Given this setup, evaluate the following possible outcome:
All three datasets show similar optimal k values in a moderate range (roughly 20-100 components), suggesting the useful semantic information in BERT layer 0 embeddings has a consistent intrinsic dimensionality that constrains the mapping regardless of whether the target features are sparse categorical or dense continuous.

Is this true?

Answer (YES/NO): NO